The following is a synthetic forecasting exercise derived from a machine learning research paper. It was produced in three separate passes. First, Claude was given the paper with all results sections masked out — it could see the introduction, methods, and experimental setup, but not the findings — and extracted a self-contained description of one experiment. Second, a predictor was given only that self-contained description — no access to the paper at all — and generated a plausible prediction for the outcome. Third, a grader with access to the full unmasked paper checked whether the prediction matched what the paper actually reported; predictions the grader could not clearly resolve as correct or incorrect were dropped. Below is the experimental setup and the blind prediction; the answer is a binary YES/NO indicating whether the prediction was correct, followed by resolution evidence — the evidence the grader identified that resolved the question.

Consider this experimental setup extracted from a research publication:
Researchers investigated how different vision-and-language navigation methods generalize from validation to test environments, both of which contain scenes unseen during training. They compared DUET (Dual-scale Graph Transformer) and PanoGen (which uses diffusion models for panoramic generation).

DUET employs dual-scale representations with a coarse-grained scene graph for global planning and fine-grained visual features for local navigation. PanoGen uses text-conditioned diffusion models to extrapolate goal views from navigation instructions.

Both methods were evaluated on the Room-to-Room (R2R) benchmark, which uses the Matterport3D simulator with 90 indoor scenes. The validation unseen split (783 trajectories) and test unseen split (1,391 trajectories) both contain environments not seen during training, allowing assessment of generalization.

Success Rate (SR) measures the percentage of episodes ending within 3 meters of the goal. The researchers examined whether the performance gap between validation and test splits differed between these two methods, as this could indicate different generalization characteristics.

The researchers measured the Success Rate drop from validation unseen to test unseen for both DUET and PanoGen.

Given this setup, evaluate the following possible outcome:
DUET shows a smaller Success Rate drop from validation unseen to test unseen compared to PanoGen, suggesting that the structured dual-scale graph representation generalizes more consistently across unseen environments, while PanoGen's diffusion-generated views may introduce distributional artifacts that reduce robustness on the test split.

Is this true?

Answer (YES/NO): NO